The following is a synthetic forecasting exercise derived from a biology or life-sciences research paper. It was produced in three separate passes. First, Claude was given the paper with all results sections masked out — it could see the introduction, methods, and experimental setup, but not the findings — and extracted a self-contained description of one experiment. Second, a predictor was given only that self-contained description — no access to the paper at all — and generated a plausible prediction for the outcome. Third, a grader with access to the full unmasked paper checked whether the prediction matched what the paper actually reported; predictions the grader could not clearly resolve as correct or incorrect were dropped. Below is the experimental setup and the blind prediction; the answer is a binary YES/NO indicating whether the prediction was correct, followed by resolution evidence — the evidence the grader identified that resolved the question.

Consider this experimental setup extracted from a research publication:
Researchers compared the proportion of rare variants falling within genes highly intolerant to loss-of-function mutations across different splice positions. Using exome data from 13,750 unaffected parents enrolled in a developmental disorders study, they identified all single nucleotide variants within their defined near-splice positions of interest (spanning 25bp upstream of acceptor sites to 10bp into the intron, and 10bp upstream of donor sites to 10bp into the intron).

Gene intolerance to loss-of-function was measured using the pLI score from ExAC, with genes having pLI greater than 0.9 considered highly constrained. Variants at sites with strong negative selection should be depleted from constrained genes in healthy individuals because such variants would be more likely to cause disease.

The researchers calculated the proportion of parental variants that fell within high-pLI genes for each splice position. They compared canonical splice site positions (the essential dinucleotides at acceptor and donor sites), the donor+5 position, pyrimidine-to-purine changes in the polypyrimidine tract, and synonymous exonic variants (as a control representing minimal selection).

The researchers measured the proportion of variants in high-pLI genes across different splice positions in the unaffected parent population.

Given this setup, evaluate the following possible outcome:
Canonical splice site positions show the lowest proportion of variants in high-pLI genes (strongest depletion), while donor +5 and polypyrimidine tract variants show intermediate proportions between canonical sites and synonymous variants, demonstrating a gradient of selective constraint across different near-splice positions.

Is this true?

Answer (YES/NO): NO